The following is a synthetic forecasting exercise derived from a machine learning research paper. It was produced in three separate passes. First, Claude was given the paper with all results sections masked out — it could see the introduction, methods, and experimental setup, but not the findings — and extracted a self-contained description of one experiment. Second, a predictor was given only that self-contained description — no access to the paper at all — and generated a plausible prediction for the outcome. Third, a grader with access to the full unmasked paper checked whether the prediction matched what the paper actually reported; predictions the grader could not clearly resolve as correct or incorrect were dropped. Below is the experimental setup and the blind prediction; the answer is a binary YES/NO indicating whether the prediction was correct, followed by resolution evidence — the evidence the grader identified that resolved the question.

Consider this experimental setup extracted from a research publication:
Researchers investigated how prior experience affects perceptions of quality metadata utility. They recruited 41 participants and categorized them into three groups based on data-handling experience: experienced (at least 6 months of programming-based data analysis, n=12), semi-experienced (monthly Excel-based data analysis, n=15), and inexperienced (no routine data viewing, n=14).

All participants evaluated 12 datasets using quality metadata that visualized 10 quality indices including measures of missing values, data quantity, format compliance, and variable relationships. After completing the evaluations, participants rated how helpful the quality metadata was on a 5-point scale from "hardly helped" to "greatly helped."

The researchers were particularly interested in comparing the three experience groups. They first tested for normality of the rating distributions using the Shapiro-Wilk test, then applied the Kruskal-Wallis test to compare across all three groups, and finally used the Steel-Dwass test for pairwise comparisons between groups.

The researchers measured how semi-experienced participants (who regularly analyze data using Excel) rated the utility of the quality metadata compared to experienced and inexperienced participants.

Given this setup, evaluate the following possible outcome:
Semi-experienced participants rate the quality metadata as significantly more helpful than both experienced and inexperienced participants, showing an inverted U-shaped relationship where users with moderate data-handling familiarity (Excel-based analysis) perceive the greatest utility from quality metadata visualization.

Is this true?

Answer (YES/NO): NO